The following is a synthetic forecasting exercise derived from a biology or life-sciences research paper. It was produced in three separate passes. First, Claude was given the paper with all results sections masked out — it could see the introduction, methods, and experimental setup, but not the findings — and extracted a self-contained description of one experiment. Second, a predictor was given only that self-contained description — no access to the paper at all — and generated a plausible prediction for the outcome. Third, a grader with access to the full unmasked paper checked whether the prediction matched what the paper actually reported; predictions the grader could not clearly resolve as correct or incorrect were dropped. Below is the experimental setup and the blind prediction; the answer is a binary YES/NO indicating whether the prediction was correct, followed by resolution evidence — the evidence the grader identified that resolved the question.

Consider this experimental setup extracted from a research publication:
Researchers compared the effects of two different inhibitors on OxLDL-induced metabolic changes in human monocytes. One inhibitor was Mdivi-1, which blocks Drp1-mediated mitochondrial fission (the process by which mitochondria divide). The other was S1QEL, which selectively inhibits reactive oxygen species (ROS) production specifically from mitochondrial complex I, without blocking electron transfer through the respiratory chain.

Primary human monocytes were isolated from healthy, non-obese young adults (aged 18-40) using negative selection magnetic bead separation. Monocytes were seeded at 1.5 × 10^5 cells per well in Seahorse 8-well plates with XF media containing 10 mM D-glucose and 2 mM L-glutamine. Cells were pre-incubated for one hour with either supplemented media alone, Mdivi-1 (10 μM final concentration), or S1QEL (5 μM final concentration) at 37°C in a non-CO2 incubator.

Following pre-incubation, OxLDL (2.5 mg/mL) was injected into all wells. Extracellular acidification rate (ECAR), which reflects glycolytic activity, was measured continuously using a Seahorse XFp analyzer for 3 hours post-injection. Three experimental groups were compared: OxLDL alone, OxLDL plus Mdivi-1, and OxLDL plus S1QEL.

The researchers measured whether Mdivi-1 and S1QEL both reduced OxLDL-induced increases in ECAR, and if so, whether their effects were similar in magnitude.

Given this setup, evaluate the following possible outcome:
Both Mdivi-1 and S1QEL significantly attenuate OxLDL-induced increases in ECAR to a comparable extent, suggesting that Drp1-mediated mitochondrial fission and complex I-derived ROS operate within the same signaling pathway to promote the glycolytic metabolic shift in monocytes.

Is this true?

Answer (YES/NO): YES